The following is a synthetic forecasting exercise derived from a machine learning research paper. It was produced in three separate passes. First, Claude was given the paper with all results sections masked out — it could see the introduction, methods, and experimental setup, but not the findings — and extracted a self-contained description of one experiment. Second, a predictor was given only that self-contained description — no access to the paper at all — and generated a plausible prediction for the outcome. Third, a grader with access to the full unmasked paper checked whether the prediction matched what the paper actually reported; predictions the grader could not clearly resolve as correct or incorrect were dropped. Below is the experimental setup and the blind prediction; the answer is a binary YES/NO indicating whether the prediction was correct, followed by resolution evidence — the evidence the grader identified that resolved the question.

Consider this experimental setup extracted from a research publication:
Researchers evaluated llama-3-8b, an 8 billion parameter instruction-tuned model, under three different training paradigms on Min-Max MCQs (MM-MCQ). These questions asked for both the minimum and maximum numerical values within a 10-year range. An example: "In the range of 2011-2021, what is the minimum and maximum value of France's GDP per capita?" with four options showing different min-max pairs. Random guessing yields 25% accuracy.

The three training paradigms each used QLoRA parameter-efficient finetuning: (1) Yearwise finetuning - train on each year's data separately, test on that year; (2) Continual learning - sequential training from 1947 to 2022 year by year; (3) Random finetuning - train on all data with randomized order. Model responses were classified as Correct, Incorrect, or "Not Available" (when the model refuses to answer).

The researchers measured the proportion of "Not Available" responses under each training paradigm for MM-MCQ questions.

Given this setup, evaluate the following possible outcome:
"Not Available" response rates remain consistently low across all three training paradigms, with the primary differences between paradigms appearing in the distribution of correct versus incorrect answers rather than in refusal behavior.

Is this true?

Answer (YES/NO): NO